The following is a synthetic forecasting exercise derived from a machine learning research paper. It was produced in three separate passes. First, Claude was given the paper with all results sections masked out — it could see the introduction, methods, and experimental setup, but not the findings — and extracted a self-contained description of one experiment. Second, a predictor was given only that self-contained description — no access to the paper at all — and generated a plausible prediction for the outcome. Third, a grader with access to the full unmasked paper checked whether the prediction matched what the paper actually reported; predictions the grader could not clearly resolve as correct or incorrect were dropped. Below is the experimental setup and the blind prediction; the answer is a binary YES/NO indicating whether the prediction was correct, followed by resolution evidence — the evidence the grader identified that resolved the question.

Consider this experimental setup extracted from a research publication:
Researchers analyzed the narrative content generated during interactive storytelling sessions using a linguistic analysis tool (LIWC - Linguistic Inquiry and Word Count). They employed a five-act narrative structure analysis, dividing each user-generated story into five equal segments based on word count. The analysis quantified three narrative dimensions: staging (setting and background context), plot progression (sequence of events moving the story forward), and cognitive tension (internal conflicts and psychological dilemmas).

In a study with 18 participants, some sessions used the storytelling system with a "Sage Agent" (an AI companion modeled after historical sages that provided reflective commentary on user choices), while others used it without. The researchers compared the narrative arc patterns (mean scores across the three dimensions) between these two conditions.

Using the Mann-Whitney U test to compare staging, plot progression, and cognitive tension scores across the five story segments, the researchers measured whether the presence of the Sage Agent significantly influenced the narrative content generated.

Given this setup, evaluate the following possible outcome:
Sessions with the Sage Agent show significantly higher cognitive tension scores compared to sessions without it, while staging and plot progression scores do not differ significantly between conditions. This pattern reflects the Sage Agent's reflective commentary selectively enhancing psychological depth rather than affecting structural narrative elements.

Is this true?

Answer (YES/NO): NO